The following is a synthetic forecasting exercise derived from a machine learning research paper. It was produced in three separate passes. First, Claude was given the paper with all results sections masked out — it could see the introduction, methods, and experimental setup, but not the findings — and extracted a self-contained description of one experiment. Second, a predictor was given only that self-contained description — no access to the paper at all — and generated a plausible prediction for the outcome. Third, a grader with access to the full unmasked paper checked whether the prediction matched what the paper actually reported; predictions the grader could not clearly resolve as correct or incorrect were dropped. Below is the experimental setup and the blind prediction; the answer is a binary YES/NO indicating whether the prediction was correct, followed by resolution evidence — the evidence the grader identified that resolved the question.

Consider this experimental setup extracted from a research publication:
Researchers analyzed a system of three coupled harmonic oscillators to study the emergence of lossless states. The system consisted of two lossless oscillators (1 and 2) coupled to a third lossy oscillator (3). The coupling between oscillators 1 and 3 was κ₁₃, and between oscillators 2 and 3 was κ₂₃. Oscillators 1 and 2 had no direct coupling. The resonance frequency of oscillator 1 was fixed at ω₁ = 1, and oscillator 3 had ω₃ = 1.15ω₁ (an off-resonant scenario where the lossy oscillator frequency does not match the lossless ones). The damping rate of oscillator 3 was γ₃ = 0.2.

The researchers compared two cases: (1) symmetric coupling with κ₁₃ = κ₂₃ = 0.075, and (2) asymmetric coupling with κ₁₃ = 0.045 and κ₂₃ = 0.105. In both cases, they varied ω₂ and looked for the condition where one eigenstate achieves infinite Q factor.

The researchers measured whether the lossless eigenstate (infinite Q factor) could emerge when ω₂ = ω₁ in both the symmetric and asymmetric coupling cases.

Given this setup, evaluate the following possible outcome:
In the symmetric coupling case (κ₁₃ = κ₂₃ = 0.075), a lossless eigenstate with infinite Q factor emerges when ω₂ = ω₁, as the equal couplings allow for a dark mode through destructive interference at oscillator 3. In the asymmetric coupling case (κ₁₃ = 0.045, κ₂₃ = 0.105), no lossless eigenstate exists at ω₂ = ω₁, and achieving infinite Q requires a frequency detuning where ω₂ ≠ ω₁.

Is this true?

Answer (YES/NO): NO